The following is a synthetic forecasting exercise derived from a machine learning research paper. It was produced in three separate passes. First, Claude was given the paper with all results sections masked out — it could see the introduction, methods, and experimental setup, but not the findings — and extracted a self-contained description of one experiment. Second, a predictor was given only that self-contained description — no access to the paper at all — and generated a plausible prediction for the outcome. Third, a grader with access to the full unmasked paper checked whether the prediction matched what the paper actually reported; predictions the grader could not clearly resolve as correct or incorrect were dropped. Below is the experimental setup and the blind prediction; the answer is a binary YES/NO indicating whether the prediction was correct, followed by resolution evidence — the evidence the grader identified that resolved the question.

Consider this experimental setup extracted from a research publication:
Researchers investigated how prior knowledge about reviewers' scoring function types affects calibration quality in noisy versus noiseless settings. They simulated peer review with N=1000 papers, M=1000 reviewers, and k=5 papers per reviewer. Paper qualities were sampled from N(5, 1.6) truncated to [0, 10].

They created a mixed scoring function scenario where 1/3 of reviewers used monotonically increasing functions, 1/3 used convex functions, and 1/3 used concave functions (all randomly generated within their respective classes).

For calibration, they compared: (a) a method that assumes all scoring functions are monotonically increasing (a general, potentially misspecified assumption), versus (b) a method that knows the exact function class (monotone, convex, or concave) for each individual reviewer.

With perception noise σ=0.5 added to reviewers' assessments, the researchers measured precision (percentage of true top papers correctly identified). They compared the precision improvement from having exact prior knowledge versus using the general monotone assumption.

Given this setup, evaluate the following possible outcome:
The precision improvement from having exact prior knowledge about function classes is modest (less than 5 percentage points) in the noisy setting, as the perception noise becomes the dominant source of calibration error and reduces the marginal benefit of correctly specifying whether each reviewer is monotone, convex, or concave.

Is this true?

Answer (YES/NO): YES